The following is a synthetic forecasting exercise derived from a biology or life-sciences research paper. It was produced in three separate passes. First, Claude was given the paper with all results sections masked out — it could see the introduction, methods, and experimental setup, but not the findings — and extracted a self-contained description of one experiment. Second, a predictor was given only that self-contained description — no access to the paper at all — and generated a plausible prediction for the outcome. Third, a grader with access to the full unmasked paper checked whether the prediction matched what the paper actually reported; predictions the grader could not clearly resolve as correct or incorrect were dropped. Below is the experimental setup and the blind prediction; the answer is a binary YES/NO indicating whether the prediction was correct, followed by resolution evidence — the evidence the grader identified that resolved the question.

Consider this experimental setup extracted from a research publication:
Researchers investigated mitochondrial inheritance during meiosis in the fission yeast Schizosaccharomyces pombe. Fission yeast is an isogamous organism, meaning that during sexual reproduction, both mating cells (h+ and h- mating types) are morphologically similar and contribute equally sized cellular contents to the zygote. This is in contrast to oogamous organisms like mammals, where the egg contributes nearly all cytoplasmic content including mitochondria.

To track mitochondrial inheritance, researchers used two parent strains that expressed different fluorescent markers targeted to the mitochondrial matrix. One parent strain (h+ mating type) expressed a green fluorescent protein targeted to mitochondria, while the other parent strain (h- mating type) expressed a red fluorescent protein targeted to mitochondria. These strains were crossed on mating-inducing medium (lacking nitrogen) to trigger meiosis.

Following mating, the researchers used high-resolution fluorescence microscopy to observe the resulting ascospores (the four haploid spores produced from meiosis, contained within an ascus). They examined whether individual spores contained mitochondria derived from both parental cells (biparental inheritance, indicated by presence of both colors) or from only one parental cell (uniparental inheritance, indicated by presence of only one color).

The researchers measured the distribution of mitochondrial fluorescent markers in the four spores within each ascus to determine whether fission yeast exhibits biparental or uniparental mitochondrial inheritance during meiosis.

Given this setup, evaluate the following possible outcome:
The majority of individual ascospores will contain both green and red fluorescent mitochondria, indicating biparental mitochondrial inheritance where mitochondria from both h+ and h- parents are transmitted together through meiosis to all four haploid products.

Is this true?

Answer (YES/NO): NO